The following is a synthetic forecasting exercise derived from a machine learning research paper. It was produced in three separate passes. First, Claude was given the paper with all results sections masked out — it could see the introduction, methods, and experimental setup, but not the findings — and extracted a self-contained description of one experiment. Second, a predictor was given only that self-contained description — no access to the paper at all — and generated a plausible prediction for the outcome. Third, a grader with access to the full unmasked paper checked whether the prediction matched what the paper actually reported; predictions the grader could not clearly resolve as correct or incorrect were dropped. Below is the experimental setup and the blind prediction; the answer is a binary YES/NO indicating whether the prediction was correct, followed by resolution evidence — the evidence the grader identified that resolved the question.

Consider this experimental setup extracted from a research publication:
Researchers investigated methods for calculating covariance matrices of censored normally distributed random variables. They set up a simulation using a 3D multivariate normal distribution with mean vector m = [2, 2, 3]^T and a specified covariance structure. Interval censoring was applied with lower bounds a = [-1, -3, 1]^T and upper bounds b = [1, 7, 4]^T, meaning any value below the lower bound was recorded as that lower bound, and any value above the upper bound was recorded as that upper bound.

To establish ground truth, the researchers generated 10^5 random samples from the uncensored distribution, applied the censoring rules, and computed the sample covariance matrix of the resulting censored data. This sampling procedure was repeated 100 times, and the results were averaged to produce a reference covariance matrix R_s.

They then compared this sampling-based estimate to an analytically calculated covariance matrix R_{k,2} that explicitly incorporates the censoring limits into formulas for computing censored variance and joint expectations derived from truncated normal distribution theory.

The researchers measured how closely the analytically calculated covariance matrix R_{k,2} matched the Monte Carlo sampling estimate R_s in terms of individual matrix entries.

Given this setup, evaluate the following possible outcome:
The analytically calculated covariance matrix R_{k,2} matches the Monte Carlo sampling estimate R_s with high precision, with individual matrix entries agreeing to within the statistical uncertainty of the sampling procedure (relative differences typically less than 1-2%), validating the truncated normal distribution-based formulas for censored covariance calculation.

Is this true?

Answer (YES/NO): YES